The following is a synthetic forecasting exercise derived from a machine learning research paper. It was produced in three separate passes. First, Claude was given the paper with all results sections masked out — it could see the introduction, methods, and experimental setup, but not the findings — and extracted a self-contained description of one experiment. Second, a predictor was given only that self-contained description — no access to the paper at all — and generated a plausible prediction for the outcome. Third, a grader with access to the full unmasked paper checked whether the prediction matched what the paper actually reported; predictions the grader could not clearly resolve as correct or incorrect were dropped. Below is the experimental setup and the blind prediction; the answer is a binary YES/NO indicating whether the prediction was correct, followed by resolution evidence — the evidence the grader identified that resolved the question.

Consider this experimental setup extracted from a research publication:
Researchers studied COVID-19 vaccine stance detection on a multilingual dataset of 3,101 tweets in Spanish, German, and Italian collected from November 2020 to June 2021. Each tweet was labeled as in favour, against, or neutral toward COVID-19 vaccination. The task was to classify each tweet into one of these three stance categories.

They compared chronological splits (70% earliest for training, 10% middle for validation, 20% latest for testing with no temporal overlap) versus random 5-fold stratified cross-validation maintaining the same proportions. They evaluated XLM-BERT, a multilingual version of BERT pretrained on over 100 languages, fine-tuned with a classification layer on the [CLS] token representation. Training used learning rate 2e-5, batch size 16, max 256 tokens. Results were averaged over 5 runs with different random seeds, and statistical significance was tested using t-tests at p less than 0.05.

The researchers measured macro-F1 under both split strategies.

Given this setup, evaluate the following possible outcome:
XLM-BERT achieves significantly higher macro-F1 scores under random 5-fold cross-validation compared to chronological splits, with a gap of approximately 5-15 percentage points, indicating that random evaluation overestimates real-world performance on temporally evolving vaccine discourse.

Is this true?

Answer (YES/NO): NO